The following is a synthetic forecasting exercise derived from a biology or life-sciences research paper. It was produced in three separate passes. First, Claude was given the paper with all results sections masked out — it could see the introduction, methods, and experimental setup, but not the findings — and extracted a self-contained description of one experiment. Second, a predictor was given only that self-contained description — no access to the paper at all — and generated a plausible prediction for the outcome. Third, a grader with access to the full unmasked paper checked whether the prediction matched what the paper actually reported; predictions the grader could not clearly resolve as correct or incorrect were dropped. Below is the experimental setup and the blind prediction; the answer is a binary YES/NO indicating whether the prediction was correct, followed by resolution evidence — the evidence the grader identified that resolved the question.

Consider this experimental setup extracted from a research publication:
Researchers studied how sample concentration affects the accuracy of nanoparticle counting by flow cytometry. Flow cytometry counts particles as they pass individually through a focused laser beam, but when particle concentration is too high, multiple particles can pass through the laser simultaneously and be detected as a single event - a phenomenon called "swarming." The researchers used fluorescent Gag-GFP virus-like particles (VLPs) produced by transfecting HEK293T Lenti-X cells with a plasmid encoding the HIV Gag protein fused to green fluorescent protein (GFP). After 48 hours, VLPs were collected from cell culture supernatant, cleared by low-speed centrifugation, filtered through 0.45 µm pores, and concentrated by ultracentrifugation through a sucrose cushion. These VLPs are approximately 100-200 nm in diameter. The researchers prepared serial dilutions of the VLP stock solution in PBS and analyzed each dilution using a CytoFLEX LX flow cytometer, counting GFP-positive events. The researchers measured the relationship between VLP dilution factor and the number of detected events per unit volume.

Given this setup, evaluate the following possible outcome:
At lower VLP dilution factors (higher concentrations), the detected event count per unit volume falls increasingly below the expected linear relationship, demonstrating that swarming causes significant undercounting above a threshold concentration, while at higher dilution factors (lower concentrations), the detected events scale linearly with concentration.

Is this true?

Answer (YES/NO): NO